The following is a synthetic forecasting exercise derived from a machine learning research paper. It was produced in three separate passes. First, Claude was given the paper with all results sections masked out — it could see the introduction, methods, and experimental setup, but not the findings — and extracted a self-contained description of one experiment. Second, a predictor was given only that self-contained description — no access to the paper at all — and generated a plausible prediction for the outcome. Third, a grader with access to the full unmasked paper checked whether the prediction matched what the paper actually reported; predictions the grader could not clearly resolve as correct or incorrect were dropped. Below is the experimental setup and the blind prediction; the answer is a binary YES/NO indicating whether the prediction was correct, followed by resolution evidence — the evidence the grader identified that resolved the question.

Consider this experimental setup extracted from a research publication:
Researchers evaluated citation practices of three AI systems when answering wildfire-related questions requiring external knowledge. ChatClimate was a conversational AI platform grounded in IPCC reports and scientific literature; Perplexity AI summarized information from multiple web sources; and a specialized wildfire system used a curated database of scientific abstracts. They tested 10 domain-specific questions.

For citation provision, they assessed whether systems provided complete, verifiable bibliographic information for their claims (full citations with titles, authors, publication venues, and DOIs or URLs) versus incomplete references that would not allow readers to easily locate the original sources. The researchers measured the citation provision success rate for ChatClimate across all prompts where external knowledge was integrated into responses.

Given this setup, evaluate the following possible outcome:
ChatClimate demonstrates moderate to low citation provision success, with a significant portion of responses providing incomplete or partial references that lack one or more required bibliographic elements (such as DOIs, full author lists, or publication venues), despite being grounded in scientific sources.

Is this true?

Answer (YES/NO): YES